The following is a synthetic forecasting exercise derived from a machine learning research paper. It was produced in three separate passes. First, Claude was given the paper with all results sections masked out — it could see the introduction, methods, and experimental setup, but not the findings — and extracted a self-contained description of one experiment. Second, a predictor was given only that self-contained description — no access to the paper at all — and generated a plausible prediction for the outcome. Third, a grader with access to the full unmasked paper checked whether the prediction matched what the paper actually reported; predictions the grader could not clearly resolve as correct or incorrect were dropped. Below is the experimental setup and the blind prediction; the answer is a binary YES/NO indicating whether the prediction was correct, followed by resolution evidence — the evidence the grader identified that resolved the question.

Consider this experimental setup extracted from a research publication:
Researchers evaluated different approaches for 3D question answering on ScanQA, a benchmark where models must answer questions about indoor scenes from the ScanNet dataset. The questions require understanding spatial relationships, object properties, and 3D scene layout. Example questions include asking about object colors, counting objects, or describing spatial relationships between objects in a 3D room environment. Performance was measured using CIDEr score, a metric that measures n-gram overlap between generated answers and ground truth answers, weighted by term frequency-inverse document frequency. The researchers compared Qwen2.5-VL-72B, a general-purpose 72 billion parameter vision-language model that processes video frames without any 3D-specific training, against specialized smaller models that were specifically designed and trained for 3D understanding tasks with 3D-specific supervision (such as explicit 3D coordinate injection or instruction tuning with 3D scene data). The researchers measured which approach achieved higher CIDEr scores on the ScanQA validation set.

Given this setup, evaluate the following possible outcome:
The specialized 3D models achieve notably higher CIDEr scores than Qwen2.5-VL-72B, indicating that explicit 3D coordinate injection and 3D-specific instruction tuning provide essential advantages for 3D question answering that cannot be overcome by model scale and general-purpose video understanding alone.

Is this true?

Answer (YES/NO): YES